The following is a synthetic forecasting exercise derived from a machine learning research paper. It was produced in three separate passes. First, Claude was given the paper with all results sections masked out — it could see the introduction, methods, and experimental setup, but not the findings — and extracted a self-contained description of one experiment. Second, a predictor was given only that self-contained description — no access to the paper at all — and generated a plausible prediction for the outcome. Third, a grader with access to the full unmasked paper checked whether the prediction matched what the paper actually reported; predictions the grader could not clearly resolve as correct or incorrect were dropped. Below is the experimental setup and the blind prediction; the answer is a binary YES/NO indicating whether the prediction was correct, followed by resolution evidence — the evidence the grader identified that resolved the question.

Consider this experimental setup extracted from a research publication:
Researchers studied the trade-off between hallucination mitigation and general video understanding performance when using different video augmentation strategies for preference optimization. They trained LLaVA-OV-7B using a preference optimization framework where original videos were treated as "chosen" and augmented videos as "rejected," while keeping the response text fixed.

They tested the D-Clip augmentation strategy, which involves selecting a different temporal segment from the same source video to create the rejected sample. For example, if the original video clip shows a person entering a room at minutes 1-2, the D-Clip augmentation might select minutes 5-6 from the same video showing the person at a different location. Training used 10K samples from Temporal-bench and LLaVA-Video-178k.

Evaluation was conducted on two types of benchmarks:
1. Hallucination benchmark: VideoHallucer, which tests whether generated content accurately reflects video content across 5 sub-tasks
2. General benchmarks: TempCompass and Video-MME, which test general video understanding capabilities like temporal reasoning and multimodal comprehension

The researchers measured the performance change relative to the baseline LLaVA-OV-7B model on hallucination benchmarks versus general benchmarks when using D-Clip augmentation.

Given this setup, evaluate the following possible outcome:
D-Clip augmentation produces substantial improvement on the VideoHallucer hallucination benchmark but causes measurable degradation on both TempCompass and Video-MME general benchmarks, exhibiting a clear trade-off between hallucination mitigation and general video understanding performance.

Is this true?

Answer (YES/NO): YES